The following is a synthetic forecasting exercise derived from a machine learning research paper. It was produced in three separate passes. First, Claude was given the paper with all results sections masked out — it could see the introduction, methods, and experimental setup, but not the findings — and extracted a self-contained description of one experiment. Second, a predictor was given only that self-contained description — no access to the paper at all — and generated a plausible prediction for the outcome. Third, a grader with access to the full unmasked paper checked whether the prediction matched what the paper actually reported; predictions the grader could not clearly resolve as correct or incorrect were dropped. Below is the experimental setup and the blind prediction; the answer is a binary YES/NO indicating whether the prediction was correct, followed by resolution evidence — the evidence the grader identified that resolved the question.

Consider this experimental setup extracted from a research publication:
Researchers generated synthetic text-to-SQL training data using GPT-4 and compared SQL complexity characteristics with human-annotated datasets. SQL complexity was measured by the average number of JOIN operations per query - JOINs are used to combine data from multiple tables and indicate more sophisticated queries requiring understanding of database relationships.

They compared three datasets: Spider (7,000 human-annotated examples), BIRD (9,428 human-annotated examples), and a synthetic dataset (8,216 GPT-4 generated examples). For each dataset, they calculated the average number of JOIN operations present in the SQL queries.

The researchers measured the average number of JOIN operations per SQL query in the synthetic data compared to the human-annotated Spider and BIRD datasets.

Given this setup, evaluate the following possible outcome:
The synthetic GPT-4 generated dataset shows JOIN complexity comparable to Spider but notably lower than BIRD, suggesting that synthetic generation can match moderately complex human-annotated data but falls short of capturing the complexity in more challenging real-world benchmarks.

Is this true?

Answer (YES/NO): NO